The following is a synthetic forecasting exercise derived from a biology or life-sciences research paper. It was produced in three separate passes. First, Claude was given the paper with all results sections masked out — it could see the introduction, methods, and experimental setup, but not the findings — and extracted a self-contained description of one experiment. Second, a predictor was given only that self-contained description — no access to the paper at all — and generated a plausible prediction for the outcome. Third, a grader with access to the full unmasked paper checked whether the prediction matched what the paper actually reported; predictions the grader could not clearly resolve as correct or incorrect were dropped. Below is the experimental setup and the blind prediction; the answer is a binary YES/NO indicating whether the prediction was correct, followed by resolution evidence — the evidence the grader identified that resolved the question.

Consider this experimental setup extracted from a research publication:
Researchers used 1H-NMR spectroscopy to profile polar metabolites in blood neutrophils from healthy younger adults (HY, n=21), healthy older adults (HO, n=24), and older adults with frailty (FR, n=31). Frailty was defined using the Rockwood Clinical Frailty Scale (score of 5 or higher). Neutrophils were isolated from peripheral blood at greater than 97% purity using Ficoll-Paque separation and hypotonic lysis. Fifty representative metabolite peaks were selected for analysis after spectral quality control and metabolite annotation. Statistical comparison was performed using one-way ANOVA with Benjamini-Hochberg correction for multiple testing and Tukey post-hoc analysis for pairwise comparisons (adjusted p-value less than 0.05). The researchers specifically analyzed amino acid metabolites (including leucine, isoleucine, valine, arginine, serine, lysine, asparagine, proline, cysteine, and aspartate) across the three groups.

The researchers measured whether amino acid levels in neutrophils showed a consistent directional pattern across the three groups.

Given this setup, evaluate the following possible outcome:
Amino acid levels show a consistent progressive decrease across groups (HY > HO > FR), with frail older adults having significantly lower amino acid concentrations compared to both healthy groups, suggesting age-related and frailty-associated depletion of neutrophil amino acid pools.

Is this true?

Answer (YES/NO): NO